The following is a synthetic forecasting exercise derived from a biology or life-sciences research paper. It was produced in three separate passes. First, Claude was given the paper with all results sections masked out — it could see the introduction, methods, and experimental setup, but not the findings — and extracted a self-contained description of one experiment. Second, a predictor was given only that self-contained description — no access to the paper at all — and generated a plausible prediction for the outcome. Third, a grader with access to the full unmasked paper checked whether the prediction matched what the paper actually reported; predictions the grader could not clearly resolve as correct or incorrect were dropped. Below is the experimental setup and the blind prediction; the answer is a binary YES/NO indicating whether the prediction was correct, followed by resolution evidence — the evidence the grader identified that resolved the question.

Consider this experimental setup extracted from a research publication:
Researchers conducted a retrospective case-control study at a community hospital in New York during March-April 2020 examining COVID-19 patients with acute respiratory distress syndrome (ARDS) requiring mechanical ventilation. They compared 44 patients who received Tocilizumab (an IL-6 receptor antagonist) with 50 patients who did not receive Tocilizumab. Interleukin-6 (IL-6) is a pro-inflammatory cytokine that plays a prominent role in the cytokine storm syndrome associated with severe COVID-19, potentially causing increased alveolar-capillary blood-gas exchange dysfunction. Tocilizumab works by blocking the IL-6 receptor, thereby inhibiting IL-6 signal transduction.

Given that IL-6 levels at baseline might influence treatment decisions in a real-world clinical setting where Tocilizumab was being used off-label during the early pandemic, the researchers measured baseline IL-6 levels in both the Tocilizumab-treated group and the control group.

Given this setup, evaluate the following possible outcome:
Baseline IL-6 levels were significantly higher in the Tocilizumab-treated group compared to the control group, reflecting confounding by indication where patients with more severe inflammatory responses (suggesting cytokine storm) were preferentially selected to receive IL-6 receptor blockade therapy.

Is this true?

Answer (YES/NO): YES